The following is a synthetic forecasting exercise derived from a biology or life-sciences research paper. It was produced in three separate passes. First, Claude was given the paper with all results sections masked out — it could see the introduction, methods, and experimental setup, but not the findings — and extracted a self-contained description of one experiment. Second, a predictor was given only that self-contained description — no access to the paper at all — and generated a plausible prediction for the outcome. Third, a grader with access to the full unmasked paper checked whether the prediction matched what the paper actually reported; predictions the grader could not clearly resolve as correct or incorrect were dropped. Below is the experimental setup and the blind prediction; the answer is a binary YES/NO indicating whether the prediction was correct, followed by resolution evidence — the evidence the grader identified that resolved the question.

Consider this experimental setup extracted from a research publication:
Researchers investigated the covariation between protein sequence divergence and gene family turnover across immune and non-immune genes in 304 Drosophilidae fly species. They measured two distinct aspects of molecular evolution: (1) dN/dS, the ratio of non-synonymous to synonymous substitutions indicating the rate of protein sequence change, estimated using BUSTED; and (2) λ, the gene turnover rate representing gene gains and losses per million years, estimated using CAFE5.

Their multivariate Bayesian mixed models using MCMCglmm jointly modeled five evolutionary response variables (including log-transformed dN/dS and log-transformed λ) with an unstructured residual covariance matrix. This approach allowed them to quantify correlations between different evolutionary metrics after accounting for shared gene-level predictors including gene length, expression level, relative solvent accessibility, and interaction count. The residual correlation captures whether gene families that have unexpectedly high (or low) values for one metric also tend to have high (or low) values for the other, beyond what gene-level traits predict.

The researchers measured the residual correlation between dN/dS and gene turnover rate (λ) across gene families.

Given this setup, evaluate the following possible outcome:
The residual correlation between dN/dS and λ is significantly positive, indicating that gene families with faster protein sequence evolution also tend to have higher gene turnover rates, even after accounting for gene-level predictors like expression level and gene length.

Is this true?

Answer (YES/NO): NO